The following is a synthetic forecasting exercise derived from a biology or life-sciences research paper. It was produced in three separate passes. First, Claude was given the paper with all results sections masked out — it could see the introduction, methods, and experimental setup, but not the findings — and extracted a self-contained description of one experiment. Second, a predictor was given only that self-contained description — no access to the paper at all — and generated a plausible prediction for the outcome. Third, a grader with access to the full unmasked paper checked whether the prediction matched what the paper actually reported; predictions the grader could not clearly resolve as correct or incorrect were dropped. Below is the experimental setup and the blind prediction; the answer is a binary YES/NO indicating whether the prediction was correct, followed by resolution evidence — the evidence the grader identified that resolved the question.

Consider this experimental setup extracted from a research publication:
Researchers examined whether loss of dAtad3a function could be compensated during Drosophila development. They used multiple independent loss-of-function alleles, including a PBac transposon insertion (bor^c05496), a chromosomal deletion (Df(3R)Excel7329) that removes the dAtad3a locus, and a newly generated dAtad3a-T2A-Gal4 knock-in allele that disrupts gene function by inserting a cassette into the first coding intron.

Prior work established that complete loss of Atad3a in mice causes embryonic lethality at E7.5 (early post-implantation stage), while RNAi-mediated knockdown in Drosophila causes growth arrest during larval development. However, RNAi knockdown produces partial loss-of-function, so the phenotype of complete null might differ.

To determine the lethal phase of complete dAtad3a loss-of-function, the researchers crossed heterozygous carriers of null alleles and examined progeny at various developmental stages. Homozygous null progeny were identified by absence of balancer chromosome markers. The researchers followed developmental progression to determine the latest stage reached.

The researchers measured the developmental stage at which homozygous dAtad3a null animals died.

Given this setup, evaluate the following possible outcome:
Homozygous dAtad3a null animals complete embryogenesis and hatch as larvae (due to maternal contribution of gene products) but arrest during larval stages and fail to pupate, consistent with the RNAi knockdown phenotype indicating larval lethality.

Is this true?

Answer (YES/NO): NO